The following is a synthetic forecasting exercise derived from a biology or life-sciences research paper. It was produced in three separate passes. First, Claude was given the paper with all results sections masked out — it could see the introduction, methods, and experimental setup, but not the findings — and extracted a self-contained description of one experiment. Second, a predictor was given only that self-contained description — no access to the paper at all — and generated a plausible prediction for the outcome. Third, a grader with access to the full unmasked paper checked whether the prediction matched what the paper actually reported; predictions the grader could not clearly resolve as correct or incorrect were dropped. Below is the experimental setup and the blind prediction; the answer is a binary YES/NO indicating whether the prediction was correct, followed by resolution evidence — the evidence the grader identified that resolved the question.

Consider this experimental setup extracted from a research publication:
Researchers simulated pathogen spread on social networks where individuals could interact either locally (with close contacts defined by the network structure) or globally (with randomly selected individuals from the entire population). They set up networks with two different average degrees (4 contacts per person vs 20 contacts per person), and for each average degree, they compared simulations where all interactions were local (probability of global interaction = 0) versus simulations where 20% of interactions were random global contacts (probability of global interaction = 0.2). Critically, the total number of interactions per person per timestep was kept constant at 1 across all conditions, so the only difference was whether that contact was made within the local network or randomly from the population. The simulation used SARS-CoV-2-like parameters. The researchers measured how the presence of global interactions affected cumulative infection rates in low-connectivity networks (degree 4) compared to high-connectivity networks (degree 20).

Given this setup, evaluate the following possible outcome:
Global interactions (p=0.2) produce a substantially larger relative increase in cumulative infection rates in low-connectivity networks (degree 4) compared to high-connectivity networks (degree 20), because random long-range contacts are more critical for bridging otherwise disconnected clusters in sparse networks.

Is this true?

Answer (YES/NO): YES